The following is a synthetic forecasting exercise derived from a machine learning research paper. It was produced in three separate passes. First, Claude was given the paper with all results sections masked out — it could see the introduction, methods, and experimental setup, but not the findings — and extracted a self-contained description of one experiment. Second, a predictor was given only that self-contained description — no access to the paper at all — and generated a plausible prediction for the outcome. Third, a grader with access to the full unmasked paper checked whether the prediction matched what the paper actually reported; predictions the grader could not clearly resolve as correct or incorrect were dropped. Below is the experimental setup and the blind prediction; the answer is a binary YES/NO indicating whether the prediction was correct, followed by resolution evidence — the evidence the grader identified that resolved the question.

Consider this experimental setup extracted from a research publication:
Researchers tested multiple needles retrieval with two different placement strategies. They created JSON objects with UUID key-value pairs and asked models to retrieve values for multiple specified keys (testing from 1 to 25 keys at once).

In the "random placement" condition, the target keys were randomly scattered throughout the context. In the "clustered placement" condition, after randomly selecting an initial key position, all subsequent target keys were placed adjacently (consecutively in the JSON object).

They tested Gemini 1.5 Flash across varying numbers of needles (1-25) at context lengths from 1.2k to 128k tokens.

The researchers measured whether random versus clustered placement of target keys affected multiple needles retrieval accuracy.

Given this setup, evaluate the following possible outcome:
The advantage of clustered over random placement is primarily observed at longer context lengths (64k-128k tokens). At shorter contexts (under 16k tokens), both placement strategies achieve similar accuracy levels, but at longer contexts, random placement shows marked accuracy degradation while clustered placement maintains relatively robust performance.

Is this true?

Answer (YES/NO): NO